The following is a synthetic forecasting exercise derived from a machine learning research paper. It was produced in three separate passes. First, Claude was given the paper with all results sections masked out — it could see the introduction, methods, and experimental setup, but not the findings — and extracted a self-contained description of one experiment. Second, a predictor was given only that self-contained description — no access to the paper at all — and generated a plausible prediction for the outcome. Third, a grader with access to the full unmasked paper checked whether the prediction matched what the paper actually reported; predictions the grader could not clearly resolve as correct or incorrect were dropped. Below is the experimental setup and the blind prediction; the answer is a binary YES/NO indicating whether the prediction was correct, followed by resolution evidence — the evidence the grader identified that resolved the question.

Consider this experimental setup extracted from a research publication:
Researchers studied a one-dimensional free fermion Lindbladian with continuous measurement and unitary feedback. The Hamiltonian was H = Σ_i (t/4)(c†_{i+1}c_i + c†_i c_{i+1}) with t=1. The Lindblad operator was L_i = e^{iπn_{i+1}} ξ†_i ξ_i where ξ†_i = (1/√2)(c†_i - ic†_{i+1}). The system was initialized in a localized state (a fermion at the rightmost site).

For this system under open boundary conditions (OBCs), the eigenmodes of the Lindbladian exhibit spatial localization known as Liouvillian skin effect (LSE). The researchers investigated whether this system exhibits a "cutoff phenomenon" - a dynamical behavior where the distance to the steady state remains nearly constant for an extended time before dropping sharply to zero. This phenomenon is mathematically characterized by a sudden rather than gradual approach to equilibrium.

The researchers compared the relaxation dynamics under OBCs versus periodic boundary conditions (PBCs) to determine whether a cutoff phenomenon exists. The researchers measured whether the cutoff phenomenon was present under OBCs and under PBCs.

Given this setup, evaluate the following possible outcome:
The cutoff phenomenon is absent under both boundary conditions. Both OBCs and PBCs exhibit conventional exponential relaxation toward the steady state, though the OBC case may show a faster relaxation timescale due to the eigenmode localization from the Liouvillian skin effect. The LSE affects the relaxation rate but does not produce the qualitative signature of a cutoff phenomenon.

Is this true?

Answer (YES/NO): NO